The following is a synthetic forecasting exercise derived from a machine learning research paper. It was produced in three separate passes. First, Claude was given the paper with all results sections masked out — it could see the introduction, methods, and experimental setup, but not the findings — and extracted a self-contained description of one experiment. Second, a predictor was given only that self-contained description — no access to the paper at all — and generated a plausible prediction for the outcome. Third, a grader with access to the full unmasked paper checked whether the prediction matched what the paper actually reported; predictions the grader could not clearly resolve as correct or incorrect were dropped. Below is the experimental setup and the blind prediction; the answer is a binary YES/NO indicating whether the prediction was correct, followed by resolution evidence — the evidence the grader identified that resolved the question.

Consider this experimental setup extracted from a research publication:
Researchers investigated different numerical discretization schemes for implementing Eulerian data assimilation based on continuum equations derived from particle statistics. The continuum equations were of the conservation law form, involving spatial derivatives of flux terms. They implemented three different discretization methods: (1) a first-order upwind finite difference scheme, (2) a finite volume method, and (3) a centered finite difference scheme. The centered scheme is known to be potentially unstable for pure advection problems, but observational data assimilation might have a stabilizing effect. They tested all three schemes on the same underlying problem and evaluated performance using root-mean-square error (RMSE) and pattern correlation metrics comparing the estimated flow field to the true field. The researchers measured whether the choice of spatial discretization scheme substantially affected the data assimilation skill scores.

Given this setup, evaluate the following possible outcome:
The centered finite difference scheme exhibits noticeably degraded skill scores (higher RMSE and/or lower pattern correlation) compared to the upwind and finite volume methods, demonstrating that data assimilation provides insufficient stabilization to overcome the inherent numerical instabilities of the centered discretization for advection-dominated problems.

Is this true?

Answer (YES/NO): NO